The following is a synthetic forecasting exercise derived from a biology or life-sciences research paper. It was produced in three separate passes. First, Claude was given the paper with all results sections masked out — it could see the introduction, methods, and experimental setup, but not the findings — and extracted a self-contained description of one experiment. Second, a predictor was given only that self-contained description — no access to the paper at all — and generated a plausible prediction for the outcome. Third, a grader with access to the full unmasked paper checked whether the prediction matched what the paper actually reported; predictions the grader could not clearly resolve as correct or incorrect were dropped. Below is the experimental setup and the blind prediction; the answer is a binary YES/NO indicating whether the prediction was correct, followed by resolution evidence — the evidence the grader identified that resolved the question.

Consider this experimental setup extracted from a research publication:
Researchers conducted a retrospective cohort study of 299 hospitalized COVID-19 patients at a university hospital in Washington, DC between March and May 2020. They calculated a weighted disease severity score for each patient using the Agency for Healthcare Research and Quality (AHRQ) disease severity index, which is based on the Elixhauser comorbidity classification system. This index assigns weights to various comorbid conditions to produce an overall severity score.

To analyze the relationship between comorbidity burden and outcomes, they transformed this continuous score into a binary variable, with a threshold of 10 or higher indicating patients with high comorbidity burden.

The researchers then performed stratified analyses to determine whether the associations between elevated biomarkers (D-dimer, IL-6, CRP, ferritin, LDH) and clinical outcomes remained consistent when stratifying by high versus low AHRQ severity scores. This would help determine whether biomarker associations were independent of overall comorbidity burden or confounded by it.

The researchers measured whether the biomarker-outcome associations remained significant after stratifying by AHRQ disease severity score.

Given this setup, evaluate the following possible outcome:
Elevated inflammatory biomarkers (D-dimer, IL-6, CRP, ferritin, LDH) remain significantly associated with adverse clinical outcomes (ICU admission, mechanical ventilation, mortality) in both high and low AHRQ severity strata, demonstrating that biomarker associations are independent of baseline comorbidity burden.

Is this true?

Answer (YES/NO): YES